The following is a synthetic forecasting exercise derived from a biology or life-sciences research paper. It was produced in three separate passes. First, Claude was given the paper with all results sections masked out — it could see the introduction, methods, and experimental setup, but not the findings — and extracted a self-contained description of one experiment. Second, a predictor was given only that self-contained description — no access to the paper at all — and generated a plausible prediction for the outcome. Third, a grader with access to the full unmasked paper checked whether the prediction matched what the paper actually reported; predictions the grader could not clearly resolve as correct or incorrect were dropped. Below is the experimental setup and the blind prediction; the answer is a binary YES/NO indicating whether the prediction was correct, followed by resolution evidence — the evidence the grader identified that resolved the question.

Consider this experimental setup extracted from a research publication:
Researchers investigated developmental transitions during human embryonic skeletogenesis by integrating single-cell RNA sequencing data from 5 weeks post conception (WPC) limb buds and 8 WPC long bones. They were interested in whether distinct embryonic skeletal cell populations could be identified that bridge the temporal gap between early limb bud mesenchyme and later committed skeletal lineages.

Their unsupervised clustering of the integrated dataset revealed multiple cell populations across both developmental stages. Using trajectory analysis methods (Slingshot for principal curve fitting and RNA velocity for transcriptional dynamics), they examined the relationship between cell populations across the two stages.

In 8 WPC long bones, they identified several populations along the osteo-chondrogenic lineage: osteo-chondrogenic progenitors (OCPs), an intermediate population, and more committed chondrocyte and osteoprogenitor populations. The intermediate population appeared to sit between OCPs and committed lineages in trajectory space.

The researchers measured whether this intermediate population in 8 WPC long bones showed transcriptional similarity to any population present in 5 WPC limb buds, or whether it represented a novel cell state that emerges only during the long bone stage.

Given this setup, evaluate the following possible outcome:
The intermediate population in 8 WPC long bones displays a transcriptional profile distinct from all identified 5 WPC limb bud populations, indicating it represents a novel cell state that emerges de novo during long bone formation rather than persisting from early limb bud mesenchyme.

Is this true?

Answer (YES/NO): YES